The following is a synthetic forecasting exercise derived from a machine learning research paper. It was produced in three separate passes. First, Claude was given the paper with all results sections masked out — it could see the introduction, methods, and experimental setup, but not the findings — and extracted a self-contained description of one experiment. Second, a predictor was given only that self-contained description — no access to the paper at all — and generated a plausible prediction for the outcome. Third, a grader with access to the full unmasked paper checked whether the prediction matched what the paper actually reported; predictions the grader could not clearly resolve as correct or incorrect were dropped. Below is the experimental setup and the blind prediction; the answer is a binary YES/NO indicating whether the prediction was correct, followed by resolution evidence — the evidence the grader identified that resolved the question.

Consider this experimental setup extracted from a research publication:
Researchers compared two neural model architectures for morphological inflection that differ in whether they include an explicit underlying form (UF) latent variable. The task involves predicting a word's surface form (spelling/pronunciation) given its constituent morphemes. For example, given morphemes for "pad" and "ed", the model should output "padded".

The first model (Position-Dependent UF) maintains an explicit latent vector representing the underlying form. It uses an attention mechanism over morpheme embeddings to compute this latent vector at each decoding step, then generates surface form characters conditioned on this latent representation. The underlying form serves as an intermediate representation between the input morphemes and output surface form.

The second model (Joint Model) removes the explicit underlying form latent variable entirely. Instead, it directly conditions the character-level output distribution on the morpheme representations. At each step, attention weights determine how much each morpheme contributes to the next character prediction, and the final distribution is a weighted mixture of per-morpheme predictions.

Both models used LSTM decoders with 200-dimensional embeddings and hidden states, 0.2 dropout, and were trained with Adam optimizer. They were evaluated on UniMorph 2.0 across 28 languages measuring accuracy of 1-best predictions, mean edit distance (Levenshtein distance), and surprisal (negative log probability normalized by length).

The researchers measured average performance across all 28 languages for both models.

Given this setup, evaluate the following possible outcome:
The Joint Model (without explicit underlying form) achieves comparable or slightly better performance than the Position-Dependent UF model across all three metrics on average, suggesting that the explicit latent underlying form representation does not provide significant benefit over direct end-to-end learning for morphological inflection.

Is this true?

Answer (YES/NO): NO